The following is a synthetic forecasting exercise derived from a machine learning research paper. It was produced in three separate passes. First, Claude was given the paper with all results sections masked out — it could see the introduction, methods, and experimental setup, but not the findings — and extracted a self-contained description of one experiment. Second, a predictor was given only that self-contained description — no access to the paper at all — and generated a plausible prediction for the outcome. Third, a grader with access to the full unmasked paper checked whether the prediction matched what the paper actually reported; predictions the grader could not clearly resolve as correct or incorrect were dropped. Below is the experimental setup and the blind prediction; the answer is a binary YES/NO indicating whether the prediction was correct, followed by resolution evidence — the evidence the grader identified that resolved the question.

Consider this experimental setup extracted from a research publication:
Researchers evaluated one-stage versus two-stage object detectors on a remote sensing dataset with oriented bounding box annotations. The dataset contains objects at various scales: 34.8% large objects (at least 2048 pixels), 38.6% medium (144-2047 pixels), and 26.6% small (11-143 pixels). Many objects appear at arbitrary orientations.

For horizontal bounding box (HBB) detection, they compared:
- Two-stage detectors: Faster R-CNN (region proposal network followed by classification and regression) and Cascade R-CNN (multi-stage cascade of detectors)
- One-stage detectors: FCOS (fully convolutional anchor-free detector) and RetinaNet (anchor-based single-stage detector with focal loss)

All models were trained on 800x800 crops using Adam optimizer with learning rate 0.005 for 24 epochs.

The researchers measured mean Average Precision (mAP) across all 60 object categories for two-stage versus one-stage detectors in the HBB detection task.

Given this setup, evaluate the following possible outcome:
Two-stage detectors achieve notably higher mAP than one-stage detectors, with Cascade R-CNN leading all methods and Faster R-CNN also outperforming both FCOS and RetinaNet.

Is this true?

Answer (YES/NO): YES